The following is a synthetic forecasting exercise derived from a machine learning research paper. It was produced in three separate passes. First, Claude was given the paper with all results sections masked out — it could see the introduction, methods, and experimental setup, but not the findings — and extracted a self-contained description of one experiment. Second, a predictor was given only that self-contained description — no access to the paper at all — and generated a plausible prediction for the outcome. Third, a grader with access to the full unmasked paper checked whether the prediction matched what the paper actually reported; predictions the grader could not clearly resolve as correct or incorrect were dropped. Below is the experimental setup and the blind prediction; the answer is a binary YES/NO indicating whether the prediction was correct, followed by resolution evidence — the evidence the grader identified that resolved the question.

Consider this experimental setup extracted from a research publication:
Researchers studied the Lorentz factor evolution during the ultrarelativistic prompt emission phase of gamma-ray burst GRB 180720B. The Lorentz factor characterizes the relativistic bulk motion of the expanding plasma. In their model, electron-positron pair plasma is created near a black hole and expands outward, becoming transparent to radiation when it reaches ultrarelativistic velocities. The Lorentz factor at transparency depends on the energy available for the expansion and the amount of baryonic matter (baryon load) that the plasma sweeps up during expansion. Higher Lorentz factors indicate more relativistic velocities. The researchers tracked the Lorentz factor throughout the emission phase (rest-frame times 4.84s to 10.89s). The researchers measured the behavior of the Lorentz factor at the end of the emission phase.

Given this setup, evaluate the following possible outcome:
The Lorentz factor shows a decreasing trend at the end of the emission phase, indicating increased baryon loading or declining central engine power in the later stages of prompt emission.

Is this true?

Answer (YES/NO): YES